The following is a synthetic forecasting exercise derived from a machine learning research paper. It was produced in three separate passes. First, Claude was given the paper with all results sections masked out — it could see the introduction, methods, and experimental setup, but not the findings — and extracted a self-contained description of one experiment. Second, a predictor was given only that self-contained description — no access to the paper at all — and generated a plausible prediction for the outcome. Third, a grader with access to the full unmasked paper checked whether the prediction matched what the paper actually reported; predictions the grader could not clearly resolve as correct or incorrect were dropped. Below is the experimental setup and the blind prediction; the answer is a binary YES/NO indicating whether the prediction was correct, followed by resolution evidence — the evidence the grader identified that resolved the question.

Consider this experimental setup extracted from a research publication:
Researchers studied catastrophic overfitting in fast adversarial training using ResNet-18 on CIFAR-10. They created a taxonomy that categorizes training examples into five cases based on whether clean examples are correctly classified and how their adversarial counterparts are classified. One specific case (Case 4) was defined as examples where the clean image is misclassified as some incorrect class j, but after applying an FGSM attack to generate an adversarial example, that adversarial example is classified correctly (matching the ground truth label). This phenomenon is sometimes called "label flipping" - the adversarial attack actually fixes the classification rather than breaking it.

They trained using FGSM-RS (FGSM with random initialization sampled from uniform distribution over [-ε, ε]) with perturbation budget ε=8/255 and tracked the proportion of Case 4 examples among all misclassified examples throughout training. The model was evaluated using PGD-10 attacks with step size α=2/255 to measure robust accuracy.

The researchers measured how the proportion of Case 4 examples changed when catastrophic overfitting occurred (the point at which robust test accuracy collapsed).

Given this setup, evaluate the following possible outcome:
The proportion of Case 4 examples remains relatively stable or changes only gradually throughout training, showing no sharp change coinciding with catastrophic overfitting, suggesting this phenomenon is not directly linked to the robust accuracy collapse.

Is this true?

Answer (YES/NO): NO